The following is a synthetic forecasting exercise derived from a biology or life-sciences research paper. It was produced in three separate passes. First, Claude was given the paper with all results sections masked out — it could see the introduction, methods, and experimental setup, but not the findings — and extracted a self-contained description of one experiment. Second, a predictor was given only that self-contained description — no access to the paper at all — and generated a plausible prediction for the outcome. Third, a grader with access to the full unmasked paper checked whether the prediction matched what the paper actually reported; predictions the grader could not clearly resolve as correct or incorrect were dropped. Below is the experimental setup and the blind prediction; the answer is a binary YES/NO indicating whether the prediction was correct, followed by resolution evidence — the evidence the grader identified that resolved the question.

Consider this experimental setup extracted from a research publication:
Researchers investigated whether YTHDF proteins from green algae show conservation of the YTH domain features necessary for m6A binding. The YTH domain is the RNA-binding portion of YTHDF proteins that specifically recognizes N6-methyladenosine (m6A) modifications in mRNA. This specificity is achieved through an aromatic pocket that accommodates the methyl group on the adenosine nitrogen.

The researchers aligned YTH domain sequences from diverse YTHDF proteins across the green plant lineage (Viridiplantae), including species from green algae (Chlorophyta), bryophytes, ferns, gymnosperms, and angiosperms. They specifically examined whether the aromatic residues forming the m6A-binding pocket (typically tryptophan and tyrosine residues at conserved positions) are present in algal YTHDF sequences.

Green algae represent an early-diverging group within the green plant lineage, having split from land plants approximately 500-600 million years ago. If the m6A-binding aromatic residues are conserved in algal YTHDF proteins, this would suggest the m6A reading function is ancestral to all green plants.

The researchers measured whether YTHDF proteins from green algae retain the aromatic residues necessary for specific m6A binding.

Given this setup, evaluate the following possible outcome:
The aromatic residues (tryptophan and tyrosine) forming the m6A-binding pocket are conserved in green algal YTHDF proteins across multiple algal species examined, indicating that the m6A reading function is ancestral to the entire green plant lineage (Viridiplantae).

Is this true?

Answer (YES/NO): NO